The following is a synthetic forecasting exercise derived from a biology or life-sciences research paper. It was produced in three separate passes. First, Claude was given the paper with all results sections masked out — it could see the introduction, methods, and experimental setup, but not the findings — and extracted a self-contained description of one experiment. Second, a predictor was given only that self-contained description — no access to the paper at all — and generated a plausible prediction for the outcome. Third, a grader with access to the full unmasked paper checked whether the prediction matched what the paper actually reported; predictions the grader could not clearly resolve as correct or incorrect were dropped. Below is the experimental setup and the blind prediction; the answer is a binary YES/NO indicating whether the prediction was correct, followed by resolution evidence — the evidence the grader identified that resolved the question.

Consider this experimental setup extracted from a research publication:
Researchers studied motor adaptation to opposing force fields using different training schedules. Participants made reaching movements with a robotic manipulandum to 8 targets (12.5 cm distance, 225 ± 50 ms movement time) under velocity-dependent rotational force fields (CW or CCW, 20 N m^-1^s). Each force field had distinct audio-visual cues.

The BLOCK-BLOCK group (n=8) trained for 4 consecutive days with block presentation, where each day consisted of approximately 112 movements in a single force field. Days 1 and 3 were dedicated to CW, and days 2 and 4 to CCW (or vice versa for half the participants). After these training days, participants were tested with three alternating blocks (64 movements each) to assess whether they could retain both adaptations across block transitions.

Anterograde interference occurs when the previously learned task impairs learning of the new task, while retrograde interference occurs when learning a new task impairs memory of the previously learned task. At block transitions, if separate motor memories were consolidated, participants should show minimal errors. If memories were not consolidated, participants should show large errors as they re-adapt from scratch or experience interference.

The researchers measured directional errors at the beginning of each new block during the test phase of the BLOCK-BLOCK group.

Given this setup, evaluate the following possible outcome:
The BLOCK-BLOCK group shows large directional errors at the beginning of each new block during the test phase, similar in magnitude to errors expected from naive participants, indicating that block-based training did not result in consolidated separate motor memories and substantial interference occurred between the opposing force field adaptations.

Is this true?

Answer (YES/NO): YES